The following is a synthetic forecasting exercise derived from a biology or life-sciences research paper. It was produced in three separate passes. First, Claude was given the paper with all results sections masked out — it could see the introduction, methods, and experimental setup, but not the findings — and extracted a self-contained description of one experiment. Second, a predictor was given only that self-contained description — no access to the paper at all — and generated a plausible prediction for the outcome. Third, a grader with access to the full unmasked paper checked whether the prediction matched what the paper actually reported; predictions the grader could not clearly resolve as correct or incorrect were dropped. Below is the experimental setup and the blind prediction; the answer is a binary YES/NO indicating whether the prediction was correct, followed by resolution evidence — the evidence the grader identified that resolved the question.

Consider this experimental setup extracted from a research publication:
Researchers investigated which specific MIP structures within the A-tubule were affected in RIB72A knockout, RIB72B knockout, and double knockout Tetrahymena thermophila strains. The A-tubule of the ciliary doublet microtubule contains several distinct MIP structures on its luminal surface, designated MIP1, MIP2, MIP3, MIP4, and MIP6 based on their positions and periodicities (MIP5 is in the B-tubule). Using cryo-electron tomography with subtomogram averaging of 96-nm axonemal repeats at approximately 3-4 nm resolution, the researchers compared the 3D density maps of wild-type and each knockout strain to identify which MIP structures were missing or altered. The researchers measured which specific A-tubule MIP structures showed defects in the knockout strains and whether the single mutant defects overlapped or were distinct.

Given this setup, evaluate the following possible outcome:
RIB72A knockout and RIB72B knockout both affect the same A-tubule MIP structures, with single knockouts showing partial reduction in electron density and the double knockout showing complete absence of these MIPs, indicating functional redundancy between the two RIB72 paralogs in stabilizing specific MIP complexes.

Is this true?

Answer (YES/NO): NO